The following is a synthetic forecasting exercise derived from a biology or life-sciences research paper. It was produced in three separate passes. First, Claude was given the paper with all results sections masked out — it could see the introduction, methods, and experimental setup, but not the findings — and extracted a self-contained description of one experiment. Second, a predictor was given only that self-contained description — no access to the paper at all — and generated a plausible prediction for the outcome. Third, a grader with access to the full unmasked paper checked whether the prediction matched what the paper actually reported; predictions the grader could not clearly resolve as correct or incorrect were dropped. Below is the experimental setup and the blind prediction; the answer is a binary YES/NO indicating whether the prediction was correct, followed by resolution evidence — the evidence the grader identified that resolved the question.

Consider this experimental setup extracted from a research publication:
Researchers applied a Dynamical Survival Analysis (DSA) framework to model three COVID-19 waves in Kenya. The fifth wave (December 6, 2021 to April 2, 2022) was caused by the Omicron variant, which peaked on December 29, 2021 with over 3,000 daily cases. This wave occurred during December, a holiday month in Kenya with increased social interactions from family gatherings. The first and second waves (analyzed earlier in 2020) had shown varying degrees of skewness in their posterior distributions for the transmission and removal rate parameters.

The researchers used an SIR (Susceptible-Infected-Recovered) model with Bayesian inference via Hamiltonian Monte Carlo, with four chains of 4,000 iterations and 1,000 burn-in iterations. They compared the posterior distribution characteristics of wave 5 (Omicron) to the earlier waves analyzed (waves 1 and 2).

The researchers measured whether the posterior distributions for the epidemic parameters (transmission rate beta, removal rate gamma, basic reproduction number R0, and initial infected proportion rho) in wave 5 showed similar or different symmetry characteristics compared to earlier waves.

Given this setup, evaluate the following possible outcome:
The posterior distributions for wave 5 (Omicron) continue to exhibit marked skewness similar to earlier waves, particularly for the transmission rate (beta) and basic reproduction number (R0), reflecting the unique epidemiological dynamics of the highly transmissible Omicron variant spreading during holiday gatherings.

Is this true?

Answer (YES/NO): NO